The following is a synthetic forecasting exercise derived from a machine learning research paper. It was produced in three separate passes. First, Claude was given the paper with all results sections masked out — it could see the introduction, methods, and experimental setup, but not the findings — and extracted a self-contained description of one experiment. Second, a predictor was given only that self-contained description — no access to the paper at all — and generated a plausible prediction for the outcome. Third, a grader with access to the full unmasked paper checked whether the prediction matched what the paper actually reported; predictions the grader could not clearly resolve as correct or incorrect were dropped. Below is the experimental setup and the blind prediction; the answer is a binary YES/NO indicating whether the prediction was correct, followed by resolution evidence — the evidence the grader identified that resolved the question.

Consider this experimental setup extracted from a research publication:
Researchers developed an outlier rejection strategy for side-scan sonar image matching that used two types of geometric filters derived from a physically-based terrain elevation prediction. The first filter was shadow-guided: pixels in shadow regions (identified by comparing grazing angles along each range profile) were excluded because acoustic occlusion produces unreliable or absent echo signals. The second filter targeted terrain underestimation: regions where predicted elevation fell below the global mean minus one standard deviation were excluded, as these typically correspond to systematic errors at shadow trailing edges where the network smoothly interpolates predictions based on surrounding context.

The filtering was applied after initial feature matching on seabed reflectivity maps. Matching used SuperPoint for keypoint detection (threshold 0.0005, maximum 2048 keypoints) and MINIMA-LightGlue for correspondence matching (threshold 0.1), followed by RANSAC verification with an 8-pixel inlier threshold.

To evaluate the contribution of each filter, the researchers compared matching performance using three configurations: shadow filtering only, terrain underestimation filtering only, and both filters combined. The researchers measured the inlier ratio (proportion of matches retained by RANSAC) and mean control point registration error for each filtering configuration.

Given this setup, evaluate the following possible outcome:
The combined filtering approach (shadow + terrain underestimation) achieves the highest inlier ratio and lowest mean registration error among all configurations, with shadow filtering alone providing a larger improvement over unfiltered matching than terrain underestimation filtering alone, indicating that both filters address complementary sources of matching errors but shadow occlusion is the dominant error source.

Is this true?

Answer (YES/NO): NO